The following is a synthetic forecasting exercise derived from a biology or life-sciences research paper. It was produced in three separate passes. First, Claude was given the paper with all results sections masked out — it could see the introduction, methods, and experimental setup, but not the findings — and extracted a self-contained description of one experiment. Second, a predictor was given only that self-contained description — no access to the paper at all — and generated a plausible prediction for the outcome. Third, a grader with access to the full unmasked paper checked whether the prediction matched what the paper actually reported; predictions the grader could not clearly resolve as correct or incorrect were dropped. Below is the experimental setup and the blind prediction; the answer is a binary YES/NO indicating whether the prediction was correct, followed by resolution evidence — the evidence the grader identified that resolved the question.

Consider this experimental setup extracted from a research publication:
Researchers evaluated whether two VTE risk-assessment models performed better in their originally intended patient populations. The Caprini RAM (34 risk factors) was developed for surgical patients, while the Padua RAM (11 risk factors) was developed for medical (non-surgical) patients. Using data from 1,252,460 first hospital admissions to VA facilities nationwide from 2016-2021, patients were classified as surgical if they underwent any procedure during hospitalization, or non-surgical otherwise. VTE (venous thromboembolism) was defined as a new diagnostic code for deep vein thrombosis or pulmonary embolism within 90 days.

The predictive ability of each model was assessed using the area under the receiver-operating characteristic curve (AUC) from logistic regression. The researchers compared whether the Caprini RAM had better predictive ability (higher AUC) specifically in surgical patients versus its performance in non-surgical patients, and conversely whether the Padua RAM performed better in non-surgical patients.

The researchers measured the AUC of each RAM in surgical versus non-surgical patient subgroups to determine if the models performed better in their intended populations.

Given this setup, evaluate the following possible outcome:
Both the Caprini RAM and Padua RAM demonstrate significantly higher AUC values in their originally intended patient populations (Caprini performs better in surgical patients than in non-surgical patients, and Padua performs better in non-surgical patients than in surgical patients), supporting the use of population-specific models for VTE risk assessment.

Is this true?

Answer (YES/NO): NO